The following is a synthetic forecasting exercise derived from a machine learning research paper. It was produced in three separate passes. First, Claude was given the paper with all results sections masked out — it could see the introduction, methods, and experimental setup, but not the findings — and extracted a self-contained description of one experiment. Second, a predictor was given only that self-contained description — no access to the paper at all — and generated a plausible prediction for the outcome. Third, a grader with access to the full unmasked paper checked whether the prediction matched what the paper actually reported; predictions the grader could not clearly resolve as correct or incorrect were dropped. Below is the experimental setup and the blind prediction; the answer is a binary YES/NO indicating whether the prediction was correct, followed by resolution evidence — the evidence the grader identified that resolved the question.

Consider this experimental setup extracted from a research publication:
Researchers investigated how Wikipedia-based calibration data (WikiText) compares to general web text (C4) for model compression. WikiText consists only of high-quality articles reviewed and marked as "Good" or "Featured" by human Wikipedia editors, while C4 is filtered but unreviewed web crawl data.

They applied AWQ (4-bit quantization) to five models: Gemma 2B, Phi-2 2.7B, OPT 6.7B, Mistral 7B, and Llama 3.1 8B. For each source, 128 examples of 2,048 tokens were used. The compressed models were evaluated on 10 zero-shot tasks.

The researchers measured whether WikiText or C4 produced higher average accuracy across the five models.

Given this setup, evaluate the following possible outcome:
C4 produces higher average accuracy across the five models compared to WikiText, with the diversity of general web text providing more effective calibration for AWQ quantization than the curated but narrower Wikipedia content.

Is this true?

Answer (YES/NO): NO